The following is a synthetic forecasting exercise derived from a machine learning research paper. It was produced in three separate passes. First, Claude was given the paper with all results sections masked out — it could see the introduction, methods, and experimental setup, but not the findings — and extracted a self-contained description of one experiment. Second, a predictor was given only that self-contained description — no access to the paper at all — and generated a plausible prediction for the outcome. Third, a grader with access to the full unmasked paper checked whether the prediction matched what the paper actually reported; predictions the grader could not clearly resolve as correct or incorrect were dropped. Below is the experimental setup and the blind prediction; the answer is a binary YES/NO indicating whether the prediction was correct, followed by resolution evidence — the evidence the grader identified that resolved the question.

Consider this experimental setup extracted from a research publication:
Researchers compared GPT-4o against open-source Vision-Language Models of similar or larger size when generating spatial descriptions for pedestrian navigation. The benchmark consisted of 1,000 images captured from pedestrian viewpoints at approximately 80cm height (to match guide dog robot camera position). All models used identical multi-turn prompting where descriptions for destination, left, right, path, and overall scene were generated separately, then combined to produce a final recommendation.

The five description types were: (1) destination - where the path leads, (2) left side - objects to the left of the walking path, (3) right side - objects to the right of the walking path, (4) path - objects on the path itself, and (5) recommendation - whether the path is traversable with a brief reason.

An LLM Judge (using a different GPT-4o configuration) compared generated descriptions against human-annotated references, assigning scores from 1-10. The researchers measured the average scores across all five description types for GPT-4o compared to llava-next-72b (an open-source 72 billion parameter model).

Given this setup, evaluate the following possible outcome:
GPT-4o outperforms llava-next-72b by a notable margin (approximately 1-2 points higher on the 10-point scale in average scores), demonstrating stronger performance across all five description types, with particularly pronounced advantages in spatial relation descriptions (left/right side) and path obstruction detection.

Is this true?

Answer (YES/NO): NO